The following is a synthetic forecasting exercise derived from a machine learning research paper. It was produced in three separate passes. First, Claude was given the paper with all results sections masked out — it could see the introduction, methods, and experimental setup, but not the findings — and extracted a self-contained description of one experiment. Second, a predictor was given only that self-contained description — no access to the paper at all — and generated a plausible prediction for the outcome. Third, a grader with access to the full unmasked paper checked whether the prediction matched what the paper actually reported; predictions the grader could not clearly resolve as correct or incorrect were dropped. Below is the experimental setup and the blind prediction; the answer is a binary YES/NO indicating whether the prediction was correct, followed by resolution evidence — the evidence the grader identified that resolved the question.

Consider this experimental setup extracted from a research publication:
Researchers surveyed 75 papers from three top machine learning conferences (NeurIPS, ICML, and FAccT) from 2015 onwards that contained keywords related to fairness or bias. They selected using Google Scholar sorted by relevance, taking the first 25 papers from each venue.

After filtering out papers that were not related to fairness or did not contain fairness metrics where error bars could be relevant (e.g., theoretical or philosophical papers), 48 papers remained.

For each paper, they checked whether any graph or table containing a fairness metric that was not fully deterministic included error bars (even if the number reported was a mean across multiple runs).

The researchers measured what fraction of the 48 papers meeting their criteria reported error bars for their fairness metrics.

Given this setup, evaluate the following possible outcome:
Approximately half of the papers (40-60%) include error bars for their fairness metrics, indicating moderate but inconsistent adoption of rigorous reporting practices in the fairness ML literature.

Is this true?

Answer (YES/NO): YES